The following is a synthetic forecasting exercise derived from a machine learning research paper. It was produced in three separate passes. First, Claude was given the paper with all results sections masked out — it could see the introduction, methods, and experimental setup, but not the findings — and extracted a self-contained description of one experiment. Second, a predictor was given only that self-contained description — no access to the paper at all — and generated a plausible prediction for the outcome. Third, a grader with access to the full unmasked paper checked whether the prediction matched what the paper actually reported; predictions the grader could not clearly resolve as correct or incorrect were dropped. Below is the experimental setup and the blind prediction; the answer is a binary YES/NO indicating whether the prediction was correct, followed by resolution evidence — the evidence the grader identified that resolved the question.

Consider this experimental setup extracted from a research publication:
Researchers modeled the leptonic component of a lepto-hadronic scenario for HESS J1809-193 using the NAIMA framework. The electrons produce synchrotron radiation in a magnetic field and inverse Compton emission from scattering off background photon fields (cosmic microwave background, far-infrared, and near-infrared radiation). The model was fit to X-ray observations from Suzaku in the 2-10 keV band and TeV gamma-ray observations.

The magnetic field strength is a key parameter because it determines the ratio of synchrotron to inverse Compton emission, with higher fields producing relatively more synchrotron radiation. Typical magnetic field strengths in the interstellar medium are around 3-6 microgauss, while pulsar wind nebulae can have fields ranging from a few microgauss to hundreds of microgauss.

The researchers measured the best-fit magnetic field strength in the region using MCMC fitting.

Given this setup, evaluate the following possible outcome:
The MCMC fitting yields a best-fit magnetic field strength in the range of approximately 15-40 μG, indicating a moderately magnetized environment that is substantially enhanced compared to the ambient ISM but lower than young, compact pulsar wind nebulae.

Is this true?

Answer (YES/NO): NO